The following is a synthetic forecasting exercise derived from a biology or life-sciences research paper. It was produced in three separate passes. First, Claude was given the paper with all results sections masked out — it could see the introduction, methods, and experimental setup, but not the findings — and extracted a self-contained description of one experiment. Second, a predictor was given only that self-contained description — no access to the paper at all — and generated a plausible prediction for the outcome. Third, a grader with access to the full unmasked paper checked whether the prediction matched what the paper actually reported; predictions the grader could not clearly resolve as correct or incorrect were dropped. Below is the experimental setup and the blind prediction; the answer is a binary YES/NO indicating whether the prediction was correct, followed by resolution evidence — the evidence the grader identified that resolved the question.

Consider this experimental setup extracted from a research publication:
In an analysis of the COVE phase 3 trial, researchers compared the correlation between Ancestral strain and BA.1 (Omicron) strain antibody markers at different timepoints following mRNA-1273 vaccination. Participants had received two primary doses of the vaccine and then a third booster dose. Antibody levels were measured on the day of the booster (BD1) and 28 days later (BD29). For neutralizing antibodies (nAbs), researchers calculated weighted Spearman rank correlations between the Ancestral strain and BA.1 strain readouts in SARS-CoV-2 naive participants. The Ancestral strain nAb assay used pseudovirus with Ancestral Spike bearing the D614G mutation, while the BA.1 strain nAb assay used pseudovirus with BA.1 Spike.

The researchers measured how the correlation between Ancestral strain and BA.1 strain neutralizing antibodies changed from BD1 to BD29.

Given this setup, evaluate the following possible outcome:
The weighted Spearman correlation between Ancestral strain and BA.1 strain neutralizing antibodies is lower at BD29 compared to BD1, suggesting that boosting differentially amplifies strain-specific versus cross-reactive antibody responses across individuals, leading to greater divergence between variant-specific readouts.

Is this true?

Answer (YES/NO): NO